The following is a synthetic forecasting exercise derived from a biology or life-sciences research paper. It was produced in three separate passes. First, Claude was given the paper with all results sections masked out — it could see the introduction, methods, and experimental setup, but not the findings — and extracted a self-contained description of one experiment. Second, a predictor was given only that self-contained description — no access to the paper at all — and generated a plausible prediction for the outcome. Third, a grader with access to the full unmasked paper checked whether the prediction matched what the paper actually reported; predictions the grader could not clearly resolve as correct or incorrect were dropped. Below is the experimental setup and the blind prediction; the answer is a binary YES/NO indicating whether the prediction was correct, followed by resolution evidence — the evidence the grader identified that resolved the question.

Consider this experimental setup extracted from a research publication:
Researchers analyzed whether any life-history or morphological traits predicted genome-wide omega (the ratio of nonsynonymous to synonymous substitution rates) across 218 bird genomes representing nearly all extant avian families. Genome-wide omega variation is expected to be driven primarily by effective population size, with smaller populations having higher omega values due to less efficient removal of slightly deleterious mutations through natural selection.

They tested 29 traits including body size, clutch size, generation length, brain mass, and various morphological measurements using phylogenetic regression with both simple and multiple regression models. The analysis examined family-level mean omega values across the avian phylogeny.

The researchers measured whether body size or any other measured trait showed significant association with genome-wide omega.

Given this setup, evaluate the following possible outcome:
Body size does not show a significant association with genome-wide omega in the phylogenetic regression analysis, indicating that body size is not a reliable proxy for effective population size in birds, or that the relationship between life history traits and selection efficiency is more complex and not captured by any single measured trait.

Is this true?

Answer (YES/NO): YES